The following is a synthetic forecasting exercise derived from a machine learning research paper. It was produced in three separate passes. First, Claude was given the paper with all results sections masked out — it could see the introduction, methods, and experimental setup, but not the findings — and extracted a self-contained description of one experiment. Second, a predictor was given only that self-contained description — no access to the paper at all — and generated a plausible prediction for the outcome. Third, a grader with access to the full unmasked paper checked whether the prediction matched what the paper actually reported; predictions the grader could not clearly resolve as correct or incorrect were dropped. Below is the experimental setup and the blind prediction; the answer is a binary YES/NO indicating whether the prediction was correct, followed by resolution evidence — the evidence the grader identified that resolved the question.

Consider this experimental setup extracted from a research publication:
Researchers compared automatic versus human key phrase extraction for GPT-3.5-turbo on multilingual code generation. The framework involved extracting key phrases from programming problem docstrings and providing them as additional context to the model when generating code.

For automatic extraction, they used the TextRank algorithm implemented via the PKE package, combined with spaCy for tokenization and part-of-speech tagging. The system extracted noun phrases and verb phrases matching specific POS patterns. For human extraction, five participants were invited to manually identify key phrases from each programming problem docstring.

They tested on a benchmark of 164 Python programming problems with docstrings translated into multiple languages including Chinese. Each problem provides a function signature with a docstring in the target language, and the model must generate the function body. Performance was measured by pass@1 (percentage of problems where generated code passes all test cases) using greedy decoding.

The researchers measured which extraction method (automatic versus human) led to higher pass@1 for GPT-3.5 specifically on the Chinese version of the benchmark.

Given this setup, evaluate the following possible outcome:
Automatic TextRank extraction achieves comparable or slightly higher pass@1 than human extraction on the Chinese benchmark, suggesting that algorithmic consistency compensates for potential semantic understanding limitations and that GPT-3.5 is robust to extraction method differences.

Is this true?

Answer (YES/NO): NO